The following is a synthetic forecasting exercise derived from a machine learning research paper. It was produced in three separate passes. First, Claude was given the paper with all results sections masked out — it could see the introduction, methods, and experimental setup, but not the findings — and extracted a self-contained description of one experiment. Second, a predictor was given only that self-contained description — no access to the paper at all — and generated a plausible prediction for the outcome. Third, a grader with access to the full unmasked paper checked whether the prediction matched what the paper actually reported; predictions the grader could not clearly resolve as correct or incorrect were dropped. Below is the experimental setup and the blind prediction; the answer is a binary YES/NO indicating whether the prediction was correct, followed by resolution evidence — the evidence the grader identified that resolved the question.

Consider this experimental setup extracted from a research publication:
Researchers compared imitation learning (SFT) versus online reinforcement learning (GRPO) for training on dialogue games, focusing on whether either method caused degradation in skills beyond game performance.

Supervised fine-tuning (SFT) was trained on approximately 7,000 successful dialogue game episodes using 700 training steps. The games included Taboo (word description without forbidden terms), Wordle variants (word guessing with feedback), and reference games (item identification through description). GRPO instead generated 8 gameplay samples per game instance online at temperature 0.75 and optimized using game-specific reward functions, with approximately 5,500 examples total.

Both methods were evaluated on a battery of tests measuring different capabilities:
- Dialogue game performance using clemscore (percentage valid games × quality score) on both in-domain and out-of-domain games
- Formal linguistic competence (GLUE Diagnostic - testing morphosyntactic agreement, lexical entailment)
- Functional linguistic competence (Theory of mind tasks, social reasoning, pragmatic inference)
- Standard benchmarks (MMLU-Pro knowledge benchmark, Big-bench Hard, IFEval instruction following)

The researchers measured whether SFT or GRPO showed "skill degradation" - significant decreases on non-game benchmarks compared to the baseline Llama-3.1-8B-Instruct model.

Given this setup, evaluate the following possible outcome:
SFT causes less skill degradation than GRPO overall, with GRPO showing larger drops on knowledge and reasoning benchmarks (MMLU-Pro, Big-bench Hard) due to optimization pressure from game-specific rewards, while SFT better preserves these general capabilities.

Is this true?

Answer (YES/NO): NO